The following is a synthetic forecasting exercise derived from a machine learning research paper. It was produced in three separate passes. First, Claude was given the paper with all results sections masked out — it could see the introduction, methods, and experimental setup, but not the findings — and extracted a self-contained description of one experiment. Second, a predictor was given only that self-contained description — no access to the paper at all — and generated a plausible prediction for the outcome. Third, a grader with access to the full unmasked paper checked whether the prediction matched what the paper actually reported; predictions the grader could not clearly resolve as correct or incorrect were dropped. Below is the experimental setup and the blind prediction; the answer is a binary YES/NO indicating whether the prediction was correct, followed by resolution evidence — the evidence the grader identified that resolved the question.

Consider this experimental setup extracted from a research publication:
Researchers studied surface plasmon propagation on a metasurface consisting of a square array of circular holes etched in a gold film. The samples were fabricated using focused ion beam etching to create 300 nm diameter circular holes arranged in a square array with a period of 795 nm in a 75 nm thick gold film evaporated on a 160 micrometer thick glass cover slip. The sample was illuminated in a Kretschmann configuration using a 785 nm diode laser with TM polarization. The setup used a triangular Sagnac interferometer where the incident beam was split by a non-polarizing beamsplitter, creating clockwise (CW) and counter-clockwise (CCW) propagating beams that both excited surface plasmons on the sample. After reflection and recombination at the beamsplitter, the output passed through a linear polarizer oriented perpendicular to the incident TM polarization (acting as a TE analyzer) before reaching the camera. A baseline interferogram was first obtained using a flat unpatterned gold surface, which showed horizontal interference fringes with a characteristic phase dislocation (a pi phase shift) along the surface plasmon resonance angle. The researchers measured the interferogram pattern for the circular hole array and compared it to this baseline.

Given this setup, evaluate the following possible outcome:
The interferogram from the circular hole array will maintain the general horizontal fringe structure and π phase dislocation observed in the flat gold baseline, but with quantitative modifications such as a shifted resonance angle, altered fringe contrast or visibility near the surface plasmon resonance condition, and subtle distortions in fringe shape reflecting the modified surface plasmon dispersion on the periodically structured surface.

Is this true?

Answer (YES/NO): NO